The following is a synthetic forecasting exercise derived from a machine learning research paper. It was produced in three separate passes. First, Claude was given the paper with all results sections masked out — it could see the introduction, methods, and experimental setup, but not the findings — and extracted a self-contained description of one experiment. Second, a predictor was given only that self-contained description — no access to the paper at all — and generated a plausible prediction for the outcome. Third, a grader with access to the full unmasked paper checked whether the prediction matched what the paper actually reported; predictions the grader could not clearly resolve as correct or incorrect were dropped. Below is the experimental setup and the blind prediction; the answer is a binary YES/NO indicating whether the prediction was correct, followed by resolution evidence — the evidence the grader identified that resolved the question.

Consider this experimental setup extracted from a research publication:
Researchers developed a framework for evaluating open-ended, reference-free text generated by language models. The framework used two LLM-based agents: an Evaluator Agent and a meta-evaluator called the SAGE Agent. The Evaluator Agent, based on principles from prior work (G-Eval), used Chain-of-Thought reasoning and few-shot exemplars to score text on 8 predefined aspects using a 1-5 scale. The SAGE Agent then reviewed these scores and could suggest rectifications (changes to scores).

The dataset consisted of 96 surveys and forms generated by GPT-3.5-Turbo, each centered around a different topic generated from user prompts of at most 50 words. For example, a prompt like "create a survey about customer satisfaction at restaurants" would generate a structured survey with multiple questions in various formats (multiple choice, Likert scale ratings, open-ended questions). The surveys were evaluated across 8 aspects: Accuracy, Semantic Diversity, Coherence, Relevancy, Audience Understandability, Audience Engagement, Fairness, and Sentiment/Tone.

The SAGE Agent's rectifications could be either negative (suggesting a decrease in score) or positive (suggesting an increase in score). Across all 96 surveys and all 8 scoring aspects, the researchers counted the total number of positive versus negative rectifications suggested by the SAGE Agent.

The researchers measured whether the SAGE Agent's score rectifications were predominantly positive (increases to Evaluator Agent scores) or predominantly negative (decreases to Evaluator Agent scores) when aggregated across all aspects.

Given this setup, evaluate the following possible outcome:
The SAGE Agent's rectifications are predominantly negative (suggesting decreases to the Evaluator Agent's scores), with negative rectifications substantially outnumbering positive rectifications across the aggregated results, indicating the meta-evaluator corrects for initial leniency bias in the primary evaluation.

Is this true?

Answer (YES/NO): YES